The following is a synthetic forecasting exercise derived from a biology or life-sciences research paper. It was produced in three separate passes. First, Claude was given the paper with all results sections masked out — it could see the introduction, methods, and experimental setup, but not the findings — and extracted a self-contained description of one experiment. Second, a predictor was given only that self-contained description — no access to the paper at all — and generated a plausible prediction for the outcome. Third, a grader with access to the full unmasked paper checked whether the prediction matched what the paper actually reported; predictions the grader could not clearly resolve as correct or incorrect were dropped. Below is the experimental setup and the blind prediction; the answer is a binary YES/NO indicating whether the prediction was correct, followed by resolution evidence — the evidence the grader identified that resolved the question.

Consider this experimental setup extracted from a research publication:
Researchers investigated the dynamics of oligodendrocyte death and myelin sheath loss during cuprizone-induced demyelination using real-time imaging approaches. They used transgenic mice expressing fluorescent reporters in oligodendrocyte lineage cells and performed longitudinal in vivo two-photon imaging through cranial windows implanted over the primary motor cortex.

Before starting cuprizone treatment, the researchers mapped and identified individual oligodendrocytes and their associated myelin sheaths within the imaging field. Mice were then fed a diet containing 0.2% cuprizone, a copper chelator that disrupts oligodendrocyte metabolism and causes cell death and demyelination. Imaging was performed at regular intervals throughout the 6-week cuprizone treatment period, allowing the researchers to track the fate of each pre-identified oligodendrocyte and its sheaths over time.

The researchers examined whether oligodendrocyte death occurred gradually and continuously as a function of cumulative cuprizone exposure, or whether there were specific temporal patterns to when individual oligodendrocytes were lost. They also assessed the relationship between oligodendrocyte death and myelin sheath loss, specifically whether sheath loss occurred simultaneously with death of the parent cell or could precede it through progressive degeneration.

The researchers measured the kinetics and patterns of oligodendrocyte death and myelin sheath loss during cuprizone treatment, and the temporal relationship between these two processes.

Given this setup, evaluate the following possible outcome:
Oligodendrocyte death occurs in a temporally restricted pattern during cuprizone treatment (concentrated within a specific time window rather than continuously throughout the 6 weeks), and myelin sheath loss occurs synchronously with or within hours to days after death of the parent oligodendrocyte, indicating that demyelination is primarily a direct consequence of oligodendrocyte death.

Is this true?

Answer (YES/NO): NO